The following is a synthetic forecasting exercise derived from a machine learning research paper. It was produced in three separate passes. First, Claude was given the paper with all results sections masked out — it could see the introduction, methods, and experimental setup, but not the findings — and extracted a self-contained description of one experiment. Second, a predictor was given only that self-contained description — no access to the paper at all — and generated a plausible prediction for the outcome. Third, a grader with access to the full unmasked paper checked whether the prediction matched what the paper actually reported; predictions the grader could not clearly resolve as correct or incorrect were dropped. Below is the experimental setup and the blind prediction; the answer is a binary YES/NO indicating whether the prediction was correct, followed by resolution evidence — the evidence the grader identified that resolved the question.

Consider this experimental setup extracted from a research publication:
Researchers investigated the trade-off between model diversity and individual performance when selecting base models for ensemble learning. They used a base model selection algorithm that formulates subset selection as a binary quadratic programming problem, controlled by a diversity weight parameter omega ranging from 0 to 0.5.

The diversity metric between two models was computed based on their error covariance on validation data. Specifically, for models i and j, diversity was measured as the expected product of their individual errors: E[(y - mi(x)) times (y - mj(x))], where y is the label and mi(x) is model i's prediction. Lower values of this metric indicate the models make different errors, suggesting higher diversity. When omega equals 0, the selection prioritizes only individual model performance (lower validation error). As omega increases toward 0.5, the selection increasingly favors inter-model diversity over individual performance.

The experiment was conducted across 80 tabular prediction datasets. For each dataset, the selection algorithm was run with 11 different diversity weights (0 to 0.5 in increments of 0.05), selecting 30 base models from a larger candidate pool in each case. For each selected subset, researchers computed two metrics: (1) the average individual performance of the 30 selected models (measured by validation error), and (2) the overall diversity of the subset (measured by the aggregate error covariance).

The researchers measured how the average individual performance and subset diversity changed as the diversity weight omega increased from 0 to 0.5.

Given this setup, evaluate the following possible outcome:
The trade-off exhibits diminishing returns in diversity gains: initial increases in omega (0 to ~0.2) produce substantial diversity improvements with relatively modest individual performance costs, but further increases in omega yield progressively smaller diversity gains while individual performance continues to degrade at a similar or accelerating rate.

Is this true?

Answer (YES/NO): YES